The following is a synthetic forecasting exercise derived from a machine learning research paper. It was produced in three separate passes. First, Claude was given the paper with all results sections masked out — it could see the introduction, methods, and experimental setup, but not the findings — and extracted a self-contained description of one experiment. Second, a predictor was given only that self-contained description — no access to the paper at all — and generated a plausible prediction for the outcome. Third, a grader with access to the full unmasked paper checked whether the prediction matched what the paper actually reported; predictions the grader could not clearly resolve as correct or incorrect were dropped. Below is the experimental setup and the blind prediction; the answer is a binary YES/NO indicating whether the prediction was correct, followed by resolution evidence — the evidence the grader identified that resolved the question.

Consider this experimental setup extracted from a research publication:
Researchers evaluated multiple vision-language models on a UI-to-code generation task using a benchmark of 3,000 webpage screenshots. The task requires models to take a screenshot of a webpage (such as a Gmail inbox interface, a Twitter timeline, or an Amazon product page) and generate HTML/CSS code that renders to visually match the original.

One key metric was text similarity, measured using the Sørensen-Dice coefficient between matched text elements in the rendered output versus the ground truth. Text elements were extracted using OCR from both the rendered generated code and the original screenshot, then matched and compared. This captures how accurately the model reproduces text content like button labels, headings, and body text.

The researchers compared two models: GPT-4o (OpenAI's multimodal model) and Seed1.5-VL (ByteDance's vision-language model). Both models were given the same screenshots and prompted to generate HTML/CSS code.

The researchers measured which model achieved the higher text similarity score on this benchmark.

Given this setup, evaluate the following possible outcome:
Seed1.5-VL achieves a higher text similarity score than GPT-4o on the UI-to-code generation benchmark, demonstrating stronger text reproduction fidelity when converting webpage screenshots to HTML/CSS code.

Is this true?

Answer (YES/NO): YES